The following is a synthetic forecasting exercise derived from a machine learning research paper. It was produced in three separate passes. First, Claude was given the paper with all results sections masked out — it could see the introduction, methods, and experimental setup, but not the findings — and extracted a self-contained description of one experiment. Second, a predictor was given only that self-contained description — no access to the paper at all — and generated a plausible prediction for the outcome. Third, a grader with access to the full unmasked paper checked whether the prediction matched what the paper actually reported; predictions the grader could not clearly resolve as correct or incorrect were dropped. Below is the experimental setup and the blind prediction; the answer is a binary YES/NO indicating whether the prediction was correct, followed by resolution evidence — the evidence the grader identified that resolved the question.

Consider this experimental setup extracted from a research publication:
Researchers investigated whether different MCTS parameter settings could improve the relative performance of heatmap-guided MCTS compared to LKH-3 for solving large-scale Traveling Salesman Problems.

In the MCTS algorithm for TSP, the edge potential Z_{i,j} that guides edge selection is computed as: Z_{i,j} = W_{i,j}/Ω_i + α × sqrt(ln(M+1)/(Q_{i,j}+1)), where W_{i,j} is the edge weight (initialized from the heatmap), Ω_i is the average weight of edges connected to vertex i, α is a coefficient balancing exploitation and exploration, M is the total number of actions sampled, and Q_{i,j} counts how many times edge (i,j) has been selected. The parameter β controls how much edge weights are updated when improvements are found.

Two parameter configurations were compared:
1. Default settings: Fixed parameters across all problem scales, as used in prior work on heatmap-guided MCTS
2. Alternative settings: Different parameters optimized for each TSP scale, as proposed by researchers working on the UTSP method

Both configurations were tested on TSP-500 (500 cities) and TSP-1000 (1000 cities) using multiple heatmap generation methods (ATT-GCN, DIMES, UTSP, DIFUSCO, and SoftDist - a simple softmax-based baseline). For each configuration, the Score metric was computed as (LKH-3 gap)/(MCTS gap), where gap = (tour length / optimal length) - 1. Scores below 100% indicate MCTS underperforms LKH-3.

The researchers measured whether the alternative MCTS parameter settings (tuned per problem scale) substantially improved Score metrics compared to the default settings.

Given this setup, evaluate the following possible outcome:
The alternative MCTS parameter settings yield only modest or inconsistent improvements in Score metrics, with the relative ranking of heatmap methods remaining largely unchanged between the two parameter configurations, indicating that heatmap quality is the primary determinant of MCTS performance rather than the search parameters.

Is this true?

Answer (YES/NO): NO